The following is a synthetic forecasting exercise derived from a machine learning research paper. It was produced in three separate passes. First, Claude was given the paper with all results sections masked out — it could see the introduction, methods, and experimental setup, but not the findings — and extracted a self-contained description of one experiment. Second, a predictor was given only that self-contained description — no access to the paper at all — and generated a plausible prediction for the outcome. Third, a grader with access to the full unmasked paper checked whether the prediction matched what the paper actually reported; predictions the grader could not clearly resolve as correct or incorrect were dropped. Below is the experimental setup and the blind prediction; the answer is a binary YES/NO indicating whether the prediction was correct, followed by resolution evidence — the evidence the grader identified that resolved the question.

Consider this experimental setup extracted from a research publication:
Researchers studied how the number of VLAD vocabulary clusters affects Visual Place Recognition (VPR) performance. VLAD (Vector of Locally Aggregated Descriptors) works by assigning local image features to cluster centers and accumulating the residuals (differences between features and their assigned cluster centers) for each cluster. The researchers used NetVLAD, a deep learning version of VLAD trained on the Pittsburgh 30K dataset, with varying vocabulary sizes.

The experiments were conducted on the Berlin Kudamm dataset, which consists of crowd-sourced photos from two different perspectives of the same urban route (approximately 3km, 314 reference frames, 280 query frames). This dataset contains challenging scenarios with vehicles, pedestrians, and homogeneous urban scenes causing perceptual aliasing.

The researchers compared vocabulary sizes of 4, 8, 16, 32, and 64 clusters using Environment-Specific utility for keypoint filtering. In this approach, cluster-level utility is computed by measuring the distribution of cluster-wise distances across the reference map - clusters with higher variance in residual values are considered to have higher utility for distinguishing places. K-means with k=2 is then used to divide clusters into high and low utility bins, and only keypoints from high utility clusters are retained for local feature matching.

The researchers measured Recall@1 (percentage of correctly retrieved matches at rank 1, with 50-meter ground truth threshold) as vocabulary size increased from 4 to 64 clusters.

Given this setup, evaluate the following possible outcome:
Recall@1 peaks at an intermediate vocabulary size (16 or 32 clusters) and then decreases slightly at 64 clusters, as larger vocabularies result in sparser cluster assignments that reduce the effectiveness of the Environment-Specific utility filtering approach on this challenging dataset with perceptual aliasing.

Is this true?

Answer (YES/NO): YES